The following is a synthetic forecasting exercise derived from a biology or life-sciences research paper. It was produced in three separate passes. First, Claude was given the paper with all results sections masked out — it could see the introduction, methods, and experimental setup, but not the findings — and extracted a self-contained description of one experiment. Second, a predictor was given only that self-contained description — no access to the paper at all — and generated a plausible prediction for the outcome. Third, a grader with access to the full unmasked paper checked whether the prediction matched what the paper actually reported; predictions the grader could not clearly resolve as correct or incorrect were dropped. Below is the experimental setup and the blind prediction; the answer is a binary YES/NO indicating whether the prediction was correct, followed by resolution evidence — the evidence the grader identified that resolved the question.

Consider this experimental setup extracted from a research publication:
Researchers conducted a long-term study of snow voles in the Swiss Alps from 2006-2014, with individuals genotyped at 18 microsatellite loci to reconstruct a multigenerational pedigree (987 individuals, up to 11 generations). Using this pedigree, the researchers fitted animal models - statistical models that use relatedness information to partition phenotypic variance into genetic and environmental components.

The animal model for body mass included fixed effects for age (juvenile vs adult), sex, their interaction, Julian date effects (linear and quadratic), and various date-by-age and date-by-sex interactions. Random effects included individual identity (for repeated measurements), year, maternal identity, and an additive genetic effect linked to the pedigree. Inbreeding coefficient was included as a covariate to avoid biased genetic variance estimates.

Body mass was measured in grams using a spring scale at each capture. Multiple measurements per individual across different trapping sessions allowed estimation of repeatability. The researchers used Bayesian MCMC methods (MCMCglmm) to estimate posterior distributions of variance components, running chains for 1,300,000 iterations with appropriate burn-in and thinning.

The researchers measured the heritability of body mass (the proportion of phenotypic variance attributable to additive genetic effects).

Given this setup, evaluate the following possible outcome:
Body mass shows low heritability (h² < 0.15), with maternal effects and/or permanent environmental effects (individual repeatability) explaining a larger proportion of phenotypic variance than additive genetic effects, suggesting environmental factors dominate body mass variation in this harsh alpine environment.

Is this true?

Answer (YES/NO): NO